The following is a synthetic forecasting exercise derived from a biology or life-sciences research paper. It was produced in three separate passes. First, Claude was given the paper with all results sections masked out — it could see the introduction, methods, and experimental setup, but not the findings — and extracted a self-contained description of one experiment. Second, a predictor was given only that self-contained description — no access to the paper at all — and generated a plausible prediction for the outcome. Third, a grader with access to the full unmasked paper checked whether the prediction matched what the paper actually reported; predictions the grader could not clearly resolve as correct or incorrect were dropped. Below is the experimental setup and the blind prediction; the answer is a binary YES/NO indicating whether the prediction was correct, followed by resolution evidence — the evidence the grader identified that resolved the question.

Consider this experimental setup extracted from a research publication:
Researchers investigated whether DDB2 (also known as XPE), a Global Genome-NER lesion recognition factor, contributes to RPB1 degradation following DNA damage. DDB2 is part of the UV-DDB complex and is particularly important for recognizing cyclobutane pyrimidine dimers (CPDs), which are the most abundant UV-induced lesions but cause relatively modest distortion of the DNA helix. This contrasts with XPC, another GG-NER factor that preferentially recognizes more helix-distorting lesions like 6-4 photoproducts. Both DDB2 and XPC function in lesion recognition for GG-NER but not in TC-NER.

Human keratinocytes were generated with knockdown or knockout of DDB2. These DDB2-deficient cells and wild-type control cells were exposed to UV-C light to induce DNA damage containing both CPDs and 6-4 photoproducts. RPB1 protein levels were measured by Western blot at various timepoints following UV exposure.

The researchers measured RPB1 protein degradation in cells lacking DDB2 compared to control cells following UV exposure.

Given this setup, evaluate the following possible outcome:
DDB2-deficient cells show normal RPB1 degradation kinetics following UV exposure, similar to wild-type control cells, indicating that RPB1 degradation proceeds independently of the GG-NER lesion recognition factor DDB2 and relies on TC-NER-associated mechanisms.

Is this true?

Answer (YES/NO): NO